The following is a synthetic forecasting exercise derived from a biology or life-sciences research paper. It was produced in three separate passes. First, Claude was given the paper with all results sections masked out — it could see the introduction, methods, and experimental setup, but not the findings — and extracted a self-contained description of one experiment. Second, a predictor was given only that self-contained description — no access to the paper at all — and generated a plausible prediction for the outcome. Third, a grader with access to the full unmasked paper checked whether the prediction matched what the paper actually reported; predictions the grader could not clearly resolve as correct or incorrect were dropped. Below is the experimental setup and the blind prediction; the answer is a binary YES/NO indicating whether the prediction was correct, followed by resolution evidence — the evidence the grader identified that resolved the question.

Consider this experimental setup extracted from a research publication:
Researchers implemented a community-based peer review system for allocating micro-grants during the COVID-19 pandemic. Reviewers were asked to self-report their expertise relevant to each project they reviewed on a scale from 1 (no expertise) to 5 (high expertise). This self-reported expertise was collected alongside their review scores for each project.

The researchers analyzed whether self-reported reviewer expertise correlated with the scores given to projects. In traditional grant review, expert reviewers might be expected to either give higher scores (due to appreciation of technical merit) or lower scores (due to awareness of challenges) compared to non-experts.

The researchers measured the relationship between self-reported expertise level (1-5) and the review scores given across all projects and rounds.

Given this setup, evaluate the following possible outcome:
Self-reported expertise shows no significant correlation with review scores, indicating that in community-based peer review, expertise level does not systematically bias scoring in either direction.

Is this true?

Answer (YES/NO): NO